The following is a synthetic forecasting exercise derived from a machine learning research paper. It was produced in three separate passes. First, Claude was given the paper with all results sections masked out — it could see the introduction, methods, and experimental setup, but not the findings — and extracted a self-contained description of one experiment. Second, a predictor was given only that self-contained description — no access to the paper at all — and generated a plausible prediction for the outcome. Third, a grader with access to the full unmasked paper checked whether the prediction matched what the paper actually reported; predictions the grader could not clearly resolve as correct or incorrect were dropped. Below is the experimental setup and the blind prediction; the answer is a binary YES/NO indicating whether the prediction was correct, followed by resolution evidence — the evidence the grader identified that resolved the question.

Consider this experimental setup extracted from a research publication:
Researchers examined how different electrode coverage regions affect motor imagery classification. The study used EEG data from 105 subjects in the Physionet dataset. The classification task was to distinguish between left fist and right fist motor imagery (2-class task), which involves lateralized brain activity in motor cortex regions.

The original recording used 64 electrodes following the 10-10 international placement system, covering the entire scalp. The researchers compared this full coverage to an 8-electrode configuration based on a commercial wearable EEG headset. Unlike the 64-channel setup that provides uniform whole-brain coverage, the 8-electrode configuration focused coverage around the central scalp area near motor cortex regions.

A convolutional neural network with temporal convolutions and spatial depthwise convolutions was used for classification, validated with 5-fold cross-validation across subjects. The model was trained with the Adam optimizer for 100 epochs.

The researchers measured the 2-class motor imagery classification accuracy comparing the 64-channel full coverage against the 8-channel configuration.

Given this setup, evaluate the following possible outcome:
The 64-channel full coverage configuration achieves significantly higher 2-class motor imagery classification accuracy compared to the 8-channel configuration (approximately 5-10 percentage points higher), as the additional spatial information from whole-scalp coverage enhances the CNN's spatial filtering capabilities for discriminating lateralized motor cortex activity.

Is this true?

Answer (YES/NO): YES